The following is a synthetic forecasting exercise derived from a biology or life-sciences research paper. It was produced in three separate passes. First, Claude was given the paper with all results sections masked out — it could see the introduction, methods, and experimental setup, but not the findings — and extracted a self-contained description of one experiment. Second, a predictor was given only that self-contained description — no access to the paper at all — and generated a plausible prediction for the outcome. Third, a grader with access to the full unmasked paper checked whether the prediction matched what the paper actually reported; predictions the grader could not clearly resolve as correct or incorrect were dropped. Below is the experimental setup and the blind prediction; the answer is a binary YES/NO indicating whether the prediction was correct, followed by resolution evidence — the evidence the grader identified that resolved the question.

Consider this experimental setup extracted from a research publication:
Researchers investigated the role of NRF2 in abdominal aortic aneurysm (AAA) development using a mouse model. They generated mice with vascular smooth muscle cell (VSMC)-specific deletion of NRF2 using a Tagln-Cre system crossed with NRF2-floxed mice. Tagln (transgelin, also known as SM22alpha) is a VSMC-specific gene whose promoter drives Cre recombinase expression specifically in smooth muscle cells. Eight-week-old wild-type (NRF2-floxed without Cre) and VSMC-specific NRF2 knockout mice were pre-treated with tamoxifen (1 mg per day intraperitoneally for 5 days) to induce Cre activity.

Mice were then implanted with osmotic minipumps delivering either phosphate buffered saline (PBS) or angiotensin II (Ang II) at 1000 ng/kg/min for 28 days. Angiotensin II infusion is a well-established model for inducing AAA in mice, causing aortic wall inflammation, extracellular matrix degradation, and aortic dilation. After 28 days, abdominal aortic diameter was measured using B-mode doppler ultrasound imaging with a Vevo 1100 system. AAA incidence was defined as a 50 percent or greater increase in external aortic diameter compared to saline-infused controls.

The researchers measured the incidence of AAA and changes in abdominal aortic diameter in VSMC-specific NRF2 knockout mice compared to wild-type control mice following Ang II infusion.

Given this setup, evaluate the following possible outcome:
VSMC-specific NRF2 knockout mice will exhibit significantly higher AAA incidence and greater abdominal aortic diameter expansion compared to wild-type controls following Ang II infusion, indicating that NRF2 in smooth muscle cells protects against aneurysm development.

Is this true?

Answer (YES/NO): YES